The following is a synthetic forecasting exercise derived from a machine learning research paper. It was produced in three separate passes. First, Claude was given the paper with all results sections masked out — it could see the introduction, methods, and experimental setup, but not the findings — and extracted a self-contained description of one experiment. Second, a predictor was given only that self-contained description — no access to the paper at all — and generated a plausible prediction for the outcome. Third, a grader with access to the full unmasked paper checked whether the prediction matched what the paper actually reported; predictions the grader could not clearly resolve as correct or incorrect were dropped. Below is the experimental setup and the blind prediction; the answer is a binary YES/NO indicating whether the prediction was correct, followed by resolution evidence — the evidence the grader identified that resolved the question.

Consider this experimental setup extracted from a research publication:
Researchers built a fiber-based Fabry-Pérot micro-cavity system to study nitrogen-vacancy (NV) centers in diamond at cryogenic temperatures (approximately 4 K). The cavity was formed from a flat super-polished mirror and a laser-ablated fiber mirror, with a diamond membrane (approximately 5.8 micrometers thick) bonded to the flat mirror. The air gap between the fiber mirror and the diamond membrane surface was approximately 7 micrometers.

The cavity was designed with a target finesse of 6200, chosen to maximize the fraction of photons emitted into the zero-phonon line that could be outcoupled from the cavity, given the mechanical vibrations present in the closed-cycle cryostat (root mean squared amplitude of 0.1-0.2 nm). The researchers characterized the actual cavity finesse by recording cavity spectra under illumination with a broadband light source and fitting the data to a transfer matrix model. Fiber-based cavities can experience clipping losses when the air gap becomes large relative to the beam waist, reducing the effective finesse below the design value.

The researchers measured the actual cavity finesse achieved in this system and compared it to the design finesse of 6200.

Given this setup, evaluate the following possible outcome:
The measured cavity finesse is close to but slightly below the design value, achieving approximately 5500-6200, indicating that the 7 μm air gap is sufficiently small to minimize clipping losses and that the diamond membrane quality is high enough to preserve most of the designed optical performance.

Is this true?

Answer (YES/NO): NO